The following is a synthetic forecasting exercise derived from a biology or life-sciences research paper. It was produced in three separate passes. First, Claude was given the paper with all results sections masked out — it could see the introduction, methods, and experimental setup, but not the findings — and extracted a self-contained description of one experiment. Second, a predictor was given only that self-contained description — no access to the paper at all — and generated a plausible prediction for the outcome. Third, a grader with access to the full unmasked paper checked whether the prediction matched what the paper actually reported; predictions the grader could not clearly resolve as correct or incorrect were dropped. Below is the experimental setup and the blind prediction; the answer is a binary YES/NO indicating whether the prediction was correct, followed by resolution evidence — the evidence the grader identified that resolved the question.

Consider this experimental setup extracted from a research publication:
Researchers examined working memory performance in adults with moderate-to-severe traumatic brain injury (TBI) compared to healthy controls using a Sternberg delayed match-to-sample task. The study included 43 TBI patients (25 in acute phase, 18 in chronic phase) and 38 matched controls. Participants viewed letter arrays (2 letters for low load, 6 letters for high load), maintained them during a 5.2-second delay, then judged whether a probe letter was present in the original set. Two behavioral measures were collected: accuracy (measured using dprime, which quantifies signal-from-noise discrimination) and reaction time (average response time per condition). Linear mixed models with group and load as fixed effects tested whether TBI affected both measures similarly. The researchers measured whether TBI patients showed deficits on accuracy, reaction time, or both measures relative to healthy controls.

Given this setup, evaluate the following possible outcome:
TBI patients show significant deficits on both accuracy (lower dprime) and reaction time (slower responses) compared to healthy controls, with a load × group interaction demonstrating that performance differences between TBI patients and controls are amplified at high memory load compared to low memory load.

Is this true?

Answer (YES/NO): NO